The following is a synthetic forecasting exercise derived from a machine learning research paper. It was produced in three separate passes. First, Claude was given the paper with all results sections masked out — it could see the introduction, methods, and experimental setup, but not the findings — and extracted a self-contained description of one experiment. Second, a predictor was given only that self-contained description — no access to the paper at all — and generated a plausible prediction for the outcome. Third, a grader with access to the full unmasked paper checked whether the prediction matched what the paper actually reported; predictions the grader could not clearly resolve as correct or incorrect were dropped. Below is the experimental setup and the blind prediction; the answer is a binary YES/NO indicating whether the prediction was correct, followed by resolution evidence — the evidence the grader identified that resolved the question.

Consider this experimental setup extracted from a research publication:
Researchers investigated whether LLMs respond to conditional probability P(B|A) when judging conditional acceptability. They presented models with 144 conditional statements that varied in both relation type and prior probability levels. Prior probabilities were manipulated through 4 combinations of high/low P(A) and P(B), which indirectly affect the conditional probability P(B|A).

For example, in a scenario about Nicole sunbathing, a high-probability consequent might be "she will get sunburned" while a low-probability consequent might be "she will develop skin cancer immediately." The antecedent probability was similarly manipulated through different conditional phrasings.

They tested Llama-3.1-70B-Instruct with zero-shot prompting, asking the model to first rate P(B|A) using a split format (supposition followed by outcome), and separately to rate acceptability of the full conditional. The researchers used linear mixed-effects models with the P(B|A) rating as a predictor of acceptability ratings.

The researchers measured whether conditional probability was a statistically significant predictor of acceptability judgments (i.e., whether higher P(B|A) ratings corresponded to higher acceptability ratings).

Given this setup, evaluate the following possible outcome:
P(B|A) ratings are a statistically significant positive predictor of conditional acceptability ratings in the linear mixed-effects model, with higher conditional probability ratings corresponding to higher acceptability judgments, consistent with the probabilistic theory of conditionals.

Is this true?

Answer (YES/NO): YES